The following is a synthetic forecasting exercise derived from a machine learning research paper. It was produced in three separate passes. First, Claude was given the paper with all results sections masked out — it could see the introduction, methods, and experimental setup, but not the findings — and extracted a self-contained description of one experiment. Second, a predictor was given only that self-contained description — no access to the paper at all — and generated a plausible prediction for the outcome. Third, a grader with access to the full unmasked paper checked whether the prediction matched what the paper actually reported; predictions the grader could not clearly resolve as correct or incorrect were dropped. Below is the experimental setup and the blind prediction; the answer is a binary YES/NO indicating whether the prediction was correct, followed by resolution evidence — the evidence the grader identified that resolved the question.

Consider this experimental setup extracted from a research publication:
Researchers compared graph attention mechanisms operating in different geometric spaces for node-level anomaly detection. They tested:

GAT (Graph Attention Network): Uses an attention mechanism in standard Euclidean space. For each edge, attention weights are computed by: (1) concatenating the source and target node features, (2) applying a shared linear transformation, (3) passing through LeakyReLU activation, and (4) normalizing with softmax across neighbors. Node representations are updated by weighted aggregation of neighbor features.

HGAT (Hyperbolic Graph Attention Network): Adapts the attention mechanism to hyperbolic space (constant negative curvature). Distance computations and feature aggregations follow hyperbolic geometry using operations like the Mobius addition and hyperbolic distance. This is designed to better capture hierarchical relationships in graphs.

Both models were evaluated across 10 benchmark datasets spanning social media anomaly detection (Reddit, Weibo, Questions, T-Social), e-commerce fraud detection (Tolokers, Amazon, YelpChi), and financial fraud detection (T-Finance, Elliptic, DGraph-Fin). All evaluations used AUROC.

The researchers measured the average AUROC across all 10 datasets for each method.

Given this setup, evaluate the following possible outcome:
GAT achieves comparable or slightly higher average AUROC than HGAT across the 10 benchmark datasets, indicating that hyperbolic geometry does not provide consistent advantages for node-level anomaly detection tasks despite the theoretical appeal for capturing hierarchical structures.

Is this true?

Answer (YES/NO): YES